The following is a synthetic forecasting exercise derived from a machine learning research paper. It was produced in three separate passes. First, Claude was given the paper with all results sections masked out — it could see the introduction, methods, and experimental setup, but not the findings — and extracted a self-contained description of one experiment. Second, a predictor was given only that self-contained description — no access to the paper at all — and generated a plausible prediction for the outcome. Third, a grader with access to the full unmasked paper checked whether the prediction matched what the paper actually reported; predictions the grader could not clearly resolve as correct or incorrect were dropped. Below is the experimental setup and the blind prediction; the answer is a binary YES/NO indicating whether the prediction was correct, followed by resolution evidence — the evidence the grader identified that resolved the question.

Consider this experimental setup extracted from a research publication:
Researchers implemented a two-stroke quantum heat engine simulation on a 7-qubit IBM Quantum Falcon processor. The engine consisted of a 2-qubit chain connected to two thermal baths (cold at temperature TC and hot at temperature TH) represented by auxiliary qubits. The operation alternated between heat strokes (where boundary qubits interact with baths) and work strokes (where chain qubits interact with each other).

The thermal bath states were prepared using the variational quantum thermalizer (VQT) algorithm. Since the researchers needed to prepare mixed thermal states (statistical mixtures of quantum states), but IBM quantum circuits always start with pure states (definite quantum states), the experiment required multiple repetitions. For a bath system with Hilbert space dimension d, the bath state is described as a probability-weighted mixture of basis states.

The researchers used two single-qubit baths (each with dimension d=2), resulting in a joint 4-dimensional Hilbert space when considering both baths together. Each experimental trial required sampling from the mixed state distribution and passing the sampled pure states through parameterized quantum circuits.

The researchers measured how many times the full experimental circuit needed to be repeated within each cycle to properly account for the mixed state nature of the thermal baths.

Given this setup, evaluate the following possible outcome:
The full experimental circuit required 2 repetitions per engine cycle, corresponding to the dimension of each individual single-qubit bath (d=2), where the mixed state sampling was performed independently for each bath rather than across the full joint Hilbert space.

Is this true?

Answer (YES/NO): NO